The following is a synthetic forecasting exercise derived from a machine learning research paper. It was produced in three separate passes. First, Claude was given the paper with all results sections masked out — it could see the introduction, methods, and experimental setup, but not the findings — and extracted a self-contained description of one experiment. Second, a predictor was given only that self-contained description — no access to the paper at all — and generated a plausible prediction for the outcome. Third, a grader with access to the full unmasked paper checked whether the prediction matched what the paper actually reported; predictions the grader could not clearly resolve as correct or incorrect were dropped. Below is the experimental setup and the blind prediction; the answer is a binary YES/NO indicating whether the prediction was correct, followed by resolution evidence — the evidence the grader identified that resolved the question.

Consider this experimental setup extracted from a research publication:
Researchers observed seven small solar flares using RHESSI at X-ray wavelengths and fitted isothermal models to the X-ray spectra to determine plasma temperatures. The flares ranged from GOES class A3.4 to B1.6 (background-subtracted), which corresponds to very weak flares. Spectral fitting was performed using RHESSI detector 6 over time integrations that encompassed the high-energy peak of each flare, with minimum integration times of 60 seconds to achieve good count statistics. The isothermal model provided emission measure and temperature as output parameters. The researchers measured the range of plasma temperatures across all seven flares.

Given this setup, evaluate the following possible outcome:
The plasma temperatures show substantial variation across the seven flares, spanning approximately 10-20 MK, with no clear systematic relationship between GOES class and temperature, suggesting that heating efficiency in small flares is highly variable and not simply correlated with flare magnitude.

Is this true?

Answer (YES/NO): NO